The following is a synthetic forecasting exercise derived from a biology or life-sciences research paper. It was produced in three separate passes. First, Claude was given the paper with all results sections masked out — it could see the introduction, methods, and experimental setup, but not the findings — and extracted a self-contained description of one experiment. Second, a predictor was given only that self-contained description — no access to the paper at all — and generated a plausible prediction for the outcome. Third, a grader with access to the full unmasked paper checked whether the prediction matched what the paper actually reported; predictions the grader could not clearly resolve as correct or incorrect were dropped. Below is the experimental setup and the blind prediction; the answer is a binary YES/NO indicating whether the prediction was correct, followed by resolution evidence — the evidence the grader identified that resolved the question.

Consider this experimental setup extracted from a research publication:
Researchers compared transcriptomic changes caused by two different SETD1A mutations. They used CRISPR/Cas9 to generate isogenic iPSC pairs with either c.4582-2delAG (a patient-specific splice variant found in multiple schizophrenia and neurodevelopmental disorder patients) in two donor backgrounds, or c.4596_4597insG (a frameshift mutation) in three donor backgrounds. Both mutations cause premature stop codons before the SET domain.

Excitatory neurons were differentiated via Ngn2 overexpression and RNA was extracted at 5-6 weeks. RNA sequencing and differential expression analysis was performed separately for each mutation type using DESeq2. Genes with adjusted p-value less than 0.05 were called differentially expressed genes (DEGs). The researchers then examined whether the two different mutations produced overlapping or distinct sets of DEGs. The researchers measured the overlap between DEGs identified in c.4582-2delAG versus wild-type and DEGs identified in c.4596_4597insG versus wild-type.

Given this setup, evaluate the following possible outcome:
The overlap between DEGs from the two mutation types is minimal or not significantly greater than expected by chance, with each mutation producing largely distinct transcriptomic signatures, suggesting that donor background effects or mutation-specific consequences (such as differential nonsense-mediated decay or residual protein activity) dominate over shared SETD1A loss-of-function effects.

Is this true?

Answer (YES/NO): NO